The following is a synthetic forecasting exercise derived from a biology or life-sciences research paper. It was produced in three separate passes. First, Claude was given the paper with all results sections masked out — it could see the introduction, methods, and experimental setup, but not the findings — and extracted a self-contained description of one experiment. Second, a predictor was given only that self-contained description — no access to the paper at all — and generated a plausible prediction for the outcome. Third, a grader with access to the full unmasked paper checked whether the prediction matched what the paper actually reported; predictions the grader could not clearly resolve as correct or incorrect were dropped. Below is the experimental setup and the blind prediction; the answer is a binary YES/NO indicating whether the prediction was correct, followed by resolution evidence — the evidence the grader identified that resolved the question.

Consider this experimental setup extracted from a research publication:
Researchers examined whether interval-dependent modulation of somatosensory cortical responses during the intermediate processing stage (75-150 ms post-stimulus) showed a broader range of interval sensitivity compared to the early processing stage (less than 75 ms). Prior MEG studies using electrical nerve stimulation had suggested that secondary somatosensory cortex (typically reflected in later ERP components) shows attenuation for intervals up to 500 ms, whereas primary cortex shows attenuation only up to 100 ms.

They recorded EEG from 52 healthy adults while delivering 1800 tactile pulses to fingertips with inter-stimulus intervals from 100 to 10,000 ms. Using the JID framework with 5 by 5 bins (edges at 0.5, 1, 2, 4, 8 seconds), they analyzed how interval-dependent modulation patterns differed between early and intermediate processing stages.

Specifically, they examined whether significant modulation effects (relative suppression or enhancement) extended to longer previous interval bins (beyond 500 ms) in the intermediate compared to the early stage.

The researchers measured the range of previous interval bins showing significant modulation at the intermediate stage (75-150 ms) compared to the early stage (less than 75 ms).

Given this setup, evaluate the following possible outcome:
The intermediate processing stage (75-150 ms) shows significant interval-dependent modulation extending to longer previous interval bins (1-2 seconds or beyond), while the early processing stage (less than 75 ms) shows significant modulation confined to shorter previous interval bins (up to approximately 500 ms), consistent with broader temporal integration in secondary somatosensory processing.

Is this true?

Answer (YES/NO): NO